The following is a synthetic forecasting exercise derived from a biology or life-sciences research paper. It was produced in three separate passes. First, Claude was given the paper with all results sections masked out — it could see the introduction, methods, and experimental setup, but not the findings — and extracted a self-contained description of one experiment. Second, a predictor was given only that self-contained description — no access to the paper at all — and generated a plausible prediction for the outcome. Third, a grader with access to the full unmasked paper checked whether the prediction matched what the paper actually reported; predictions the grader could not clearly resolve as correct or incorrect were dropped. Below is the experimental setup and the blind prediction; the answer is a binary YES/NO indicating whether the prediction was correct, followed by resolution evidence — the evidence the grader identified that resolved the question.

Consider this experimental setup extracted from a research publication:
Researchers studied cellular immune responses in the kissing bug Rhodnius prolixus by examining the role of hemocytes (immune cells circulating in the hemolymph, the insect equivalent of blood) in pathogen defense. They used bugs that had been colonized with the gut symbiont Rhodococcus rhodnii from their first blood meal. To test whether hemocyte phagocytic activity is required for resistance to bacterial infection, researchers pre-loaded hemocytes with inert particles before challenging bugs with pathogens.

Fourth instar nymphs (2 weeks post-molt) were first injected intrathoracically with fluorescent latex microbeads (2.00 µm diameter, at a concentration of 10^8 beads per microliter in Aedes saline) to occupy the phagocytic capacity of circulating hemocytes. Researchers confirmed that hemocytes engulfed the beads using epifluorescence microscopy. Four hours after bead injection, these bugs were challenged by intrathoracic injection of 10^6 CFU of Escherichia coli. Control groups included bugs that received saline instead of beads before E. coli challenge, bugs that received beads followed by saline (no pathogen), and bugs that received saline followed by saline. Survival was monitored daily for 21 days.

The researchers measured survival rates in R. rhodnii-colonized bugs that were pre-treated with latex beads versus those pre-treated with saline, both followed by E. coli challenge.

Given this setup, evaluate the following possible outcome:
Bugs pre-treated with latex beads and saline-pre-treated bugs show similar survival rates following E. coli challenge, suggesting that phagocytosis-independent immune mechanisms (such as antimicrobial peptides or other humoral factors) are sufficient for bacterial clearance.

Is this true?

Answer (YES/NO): NO